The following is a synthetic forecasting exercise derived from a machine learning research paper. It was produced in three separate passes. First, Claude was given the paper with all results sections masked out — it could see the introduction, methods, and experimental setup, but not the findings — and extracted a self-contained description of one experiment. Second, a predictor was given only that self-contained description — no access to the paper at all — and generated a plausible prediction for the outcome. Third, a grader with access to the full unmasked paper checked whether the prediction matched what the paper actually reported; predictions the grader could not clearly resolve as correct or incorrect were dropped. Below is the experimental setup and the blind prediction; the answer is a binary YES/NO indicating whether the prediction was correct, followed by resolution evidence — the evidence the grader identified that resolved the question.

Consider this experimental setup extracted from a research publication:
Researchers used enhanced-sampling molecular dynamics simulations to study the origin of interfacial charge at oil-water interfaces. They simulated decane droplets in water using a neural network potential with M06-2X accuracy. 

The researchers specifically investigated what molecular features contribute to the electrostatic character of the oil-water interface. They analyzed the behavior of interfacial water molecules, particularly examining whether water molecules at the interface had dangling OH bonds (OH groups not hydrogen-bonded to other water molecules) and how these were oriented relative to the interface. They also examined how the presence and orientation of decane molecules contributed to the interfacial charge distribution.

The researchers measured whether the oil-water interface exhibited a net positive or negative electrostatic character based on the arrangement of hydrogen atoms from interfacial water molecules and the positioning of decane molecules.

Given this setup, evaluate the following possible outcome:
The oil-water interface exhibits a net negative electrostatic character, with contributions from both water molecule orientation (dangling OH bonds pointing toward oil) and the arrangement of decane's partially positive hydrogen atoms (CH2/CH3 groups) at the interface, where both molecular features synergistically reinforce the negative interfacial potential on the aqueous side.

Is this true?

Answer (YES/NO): NO